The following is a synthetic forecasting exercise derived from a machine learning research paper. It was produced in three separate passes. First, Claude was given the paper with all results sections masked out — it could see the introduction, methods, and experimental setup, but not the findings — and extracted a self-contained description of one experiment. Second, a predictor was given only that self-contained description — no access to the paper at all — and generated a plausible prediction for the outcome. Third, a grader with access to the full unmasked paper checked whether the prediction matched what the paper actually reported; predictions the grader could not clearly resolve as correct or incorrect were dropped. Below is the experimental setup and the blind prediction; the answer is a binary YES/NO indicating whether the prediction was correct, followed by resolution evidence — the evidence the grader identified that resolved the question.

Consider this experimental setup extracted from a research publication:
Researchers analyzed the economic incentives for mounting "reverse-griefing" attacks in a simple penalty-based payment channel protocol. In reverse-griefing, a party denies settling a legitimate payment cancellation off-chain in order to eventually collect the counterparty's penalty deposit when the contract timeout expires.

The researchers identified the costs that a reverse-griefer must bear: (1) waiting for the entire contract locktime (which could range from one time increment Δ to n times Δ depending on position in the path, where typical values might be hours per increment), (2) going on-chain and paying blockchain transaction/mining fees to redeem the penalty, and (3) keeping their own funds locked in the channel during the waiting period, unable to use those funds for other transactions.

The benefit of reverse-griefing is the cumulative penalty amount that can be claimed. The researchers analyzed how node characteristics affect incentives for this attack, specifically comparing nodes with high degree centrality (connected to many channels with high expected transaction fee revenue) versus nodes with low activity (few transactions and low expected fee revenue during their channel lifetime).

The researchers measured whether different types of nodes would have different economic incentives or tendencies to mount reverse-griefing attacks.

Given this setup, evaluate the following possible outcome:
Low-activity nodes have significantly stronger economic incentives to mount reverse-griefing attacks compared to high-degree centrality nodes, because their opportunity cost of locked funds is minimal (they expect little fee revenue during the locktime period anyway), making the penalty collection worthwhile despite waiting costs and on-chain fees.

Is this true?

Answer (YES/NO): YES